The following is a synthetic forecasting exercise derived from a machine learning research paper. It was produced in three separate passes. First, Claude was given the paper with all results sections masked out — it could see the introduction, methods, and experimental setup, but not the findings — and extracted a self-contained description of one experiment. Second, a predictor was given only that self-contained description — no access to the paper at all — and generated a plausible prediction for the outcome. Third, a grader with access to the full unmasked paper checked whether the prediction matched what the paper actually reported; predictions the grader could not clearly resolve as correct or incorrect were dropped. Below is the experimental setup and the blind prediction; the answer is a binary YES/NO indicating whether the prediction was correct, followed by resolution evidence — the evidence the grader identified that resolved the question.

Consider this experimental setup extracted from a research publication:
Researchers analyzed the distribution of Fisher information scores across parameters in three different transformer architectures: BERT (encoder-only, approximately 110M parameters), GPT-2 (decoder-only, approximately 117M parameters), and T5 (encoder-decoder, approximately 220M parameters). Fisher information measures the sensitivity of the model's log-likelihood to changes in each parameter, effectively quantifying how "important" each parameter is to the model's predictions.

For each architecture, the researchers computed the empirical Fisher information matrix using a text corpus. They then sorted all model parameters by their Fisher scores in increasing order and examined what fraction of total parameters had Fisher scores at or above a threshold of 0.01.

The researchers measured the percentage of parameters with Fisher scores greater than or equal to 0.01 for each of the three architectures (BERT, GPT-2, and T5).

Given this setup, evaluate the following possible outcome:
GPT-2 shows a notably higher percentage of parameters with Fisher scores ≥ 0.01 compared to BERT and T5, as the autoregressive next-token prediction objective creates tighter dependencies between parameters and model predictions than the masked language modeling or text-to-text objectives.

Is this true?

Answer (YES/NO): YES